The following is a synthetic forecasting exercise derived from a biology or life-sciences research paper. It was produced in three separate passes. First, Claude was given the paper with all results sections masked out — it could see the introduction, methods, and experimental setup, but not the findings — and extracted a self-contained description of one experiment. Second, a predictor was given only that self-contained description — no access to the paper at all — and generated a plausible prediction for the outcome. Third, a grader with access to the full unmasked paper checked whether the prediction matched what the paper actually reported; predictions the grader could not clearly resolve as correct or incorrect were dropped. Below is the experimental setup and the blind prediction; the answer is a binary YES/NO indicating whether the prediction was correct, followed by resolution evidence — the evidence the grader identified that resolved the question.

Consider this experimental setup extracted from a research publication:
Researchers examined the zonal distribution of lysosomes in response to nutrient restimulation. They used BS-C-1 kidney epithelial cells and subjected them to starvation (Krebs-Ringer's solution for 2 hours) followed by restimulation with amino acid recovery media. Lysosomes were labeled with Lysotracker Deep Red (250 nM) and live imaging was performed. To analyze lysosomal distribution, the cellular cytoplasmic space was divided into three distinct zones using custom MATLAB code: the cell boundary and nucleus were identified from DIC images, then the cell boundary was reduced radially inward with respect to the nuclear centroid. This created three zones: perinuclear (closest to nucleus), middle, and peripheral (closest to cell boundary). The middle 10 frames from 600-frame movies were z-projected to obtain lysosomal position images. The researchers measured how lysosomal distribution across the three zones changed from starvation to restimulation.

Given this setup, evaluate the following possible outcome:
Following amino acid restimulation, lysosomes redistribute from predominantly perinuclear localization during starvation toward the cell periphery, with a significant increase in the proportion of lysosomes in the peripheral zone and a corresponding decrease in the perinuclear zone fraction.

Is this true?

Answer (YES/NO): YES